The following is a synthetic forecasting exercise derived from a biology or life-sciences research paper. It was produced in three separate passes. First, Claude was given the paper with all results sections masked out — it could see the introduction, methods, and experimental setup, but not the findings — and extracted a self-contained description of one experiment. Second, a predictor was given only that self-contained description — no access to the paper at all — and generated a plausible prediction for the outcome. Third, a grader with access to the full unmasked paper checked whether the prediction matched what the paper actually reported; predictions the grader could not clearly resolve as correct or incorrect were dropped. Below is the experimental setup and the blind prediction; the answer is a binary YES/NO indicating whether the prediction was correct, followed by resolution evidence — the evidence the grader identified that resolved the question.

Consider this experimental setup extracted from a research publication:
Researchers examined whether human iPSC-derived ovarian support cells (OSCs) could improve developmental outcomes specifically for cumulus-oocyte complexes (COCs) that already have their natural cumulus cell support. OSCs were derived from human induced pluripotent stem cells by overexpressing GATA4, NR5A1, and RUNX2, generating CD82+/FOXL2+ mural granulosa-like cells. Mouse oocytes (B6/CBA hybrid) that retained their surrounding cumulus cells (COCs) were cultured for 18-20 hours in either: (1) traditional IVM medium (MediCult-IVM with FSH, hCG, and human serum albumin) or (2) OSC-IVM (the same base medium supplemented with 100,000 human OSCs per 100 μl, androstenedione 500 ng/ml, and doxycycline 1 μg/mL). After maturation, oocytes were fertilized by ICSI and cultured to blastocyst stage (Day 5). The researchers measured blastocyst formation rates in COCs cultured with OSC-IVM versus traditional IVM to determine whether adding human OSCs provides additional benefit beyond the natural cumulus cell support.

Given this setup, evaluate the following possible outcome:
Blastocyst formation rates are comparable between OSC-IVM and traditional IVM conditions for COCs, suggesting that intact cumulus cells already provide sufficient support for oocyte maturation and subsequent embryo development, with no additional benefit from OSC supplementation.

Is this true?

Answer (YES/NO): NO